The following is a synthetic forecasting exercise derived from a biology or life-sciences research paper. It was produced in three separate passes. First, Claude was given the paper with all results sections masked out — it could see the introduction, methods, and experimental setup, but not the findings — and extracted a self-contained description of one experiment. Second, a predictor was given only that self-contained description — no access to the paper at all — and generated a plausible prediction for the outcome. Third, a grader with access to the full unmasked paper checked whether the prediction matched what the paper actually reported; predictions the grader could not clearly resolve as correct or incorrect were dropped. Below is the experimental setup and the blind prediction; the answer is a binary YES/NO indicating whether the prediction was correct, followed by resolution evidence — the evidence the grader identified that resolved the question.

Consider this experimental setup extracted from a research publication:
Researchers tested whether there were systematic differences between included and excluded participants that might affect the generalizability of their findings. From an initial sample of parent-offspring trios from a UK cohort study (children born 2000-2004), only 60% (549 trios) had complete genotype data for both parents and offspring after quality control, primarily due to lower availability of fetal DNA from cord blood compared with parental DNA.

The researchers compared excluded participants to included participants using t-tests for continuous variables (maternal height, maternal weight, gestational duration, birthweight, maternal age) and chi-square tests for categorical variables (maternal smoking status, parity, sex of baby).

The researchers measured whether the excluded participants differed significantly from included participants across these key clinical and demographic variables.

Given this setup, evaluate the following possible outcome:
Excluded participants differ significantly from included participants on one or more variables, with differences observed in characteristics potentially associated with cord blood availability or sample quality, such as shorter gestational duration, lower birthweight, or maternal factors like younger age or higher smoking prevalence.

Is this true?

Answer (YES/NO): NO